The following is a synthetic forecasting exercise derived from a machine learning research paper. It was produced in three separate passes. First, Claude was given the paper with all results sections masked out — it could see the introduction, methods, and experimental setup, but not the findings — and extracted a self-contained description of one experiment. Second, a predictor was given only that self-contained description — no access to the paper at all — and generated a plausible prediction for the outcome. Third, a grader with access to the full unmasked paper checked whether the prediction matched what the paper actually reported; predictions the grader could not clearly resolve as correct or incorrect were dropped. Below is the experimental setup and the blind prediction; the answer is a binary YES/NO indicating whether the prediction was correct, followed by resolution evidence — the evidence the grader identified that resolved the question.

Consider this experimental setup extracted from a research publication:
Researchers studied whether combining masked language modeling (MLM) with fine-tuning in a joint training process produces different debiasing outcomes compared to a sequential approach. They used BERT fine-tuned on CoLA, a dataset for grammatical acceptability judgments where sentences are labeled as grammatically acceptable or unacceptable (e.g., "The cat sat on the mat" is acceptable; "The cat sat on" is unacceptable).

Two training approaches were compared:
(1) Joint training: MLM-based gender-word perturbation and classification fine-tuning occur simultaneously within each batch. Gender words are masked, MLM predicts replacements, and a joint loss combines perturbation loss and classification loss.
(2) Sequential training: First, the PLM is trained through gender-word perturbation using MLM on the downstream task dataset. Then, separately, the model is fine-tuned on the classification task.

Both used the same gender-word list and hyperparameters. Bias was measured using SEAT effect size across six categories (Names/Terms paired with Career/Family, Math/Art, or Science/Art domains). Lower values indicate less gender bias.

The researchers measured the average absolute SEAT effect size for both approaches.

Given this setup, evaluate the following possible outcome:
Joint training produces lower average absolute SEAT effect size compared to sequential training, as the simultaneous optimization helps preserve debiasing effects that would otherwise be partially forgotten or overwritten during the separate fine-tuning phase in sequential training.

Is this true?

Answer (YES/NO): YES